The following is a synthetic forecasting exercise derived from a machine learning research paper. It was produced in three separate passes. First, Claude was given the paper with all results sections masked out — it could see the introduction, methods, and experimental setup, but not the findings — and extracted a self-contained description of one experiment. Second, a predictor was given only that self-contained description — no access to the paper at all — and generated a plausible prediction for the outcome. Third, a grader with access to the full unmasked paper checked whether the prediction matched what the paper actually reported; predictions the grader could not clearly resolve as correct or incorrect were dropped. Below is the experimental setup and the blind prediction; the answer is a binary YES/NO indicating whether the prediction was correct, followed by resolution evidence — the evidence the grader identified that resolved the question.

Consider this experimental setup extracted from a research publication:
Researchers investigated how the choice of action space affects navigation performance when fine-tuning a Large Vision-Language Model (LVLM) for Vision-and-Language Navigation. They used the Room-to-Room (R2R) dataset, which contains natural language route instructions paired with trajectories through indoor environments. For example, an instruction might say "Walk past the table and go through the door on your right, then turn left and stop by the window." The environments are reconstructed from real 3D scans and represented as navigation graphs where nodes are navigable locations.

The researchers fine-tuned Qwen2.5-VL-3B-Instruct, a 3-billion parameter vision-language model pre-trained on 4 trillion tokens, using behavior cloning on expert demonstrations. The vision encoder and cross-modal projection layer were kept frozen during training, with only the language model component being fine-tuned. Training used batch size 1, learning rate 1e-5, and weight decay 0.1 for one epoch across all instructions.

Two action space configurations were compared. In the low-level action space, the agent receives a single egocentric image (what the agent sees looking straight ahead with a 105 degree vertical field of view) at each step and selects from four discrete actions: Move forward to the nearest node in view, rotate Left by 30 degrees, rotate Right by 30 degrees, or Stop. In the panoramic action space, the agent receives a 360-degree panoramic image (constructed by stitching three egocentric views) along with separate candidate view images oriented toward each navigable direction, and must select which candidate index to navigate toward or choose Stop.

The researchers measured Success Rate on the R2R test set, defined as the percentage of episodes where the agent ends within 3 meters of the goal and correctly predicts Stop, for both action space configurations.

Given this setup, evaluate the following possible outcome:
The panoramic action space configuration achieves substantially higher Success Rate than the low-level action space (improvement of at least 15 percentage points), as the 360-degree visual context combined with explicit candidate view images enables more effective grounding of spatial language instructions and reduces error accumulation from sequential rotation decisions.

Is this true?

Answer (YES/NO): YES